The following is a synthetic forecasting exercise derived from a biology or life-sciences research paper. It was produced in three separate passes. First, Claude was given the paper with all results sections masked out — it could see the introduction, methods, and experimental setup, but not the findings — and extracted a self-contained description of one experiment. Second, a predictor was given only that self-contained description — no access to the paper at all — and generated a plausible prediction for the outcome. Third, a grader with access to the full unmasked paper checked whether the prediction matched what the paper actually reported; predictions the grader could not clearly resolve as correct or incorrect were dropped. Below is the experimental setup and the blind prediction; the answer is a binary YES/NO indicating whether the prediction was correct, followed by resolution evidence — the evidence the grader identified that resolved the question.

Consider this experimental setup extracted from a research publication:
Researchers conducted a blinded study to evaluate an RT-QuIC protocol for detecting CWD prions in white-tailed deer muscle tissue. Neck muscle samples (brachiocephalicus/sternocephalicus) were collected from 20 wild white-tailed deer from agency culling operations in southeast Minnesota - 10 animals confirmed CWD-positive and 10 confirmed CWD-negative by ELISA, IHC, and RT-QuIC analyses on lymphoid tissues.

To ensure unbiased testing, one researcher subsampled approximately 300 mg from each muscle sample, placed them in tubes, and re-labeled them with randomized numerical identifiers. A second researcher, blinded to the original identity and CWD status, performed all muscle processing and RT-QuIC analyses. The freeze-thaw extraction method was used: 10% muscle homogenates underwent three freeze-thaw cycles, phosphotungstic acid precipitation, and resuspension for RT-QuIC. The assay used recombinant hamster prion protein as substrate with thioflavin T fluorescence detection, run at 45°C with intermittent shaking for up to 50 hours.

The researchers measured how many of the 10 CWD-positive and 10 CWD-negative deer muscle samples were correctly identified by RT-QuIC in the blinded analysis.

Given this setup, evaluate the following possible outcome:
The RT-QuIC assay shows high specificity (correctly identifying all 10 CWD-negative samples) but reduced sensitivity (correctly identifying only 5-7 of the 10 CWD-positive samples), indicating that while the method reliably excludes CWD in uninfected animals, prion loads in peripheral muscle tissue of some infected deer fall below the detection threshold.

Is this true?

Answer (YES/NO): NO